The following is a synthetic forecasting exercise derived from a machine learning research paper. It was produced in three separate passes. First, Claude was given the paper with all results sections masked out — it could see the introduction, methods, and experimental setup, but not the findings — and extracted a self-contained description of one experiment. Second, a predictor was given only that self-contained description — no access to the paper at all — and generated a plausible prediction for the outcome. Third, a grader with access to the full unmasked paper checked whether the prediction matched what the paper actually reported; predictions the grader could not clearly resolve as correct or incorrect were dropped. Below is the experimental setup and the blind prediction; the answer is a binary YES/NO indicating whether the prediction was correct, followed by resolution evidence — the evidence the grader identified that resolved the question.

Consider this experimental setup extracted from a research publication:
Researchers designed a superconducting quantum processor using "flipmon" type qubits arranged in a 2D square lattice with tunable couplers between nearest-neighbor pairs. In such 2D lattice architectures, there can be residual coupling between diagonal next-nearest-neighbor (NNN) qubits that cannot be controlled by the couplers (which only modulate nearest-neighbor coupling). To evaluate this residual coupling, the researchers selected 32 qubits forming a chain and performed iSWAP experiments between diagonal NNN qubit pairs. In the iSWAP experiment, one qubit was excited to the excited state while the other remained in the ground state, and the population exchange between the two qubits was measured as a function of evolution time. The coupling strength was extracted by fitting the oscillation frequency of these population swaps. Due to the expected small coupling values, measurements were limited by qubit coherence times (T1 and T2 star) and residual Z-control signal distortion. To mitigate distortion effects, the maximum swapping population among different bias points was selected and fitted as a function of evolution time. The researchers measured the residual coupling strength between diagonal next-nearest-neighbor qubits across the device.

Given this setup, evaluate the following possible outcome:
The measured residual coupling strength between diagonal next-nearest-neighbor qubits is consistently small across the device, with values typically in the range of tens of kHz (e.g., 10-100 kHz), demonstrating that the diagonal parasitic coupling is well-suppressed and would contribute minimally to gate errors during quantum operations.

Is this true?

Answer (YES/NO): YES